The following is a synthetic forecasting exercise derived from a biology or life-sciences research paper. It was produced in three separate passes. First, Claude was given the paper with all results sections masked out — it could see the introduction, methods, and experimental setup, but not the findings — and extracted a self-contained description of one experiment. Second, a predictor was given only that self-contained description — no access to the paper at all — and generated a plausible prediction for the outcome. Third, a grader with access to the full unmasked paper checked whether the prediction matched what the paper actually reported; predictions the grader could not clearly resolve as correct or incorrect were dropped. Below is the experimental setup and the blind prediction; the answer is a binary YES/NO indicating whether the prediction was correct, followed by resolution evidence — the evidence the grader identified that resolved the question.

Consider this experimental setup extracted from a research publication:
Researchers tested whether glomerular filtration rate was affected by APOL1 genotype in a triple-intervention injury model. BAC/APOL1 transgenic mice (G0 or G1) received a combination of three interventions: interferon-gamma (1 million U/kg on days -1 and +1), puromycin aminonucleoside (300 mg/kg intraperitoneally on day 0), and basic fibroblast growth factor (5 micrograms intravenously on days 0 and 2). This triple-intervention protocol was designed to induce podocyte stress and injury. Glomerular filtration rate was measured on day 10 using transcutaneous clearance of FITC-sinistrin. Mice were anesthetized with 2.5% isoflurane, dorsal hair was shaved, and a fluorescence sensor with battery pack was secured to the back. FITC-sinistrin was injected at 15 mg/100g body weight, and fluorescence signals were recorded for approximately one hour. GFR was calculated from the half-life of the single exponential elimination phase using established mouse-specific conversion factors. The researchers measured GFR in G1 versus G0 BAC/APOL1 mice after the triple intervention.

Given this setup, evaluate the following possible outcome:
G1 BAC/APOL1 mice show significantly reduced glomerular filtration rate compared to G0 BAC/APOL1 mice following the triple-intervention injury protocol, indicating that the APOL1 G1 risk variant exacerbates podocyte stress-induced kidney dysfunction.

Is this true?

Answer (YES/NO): YES